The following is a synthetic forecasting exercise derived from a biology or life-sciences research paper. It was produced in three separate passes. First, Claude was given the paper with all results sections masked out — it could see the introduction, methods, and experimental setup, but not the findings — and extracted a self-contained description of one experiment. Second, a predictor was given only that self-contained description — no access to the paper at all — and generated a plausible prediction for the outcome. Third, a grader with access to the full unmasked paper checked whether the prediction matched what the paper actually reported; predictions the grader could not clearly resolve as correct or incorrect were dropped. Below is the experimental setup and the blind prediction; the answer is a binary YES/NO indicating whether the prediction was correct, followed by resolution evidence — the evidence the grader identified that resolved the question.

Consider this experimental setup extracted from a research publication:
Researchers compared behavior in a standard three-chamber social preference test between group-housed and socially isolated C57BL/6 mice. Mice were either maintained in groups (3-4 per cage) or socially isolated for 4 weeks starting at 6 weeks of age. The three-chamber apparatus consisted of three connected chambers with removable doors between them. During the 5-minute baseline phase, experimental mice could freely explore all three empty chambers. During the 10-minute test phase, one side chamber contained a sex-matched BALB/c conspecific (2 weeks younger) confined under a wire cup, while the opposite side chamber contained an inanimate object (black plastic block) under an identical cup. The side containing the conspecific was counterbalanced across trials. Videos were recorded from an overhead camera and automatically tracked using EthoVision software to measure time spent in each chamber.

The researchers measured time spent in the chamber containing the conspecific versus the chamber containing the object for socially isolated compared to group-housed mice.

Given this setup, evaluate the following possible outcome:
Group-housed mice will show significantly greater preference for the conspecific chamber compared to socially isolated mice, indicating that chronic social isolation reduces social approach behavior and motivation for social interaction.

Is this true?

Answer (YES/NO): NO